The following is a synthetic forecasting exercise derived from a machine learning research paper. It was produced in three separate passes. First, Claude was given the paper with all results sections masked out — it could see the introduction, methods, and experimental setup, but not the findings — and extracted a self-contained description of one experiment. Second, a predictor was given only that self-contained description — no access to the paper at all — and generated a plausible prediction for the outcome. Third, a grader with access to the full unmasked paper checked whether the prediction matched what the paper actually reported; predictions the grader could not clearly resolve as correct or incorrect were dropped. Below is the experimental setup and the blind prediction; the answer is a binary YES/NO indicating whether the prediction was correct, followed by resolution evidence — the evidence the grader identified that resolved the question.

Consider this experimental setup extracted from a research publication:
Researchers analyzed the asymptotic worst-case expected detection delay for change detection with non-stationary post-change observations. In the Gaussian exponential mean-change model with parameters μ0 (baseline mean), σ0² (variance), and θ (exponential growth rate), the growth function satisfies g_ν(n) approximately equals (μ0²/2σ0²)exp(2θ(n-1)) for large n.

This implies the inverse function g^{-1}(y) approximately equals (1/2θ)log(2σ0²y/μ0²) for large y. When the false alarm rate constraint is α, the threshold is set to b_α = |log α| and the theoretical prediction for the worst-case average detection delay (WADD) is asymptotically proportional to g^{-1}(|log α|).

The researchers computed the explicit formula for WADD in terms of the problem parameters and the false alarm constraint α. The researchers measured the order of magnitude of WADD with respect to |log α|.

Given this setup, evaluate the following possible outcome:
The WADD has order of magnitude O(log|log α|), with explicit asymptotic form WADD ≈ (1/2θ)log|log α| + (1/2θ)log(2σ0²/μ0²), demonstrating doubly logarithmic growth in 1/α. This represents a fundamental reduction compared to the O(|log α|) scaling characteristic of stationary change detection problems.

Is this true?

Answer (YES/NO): YES